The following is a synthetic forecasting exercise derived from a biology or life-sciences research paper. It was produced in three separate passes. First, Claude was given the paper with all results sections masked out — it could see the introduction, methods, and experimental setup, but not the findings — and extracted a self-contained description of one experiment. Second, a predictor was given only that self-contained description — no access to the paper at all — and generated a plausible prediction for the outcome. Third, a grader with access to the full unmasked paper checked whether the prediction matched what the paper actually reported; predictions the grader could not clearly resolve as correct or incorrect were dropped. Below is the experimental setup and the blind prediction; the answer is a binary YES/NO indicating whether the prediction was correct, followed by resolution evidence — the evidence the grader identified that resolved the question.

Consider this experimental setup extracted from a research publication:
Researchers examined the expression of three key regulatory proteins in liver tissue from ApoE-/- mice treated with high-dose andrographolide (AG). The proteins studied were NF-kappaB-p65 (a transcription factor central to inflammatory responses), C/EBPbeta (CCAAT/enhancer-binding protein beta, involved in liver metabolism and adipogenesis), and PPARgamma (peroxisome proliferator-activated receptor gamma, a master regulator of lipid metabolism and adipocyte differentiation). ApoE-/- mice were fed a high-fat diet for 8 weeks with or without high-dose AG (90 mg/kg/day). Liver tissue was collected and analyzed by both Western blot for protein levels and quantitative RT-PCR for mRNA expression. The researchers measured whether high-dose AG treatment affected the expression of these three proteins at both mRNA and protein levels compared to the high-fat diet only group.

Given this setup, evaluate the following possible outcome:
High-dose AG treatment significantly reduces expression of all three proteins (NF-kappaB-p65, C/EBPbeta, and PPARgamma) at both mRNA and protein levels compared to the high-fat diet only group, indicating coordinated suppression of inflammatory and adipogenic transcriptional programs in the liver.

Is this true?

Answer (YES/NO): YES